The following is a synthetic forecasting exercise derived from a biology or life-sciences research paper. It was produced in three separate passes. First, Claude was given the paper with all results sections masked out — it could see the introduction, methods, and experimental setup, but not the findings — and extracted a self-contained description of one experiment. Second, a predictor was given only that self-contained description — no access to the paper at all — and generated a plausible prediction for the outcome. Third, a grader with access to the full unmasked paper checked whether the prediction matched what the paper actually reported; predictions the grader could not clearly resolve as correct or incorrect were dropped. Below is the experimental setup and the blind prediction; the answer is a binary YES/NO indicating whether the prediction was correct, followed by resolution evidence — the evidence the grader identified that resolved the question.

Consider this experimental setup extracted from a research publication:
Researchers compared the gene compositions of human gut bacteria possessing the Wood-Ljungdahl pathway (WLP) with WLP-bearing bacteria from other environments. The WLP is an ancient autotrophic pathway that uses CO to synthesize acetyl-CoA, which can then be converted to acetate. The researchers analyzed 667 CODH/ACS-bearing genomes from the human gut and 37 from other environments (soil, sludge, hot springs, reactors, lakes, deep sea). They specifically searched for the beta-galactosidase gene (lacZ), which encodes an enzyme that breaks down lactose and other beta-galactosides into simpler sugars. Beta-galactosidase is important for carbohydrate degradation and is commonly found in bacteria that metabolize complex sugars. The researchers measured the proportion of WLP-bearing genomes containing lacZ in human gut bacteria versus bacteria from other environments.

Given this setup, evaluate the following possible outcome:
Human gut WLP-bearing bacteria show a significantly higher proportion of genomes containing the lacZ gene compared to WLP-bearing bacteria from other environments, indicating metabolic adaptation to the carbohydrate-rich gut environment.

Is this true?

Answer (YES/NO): YES